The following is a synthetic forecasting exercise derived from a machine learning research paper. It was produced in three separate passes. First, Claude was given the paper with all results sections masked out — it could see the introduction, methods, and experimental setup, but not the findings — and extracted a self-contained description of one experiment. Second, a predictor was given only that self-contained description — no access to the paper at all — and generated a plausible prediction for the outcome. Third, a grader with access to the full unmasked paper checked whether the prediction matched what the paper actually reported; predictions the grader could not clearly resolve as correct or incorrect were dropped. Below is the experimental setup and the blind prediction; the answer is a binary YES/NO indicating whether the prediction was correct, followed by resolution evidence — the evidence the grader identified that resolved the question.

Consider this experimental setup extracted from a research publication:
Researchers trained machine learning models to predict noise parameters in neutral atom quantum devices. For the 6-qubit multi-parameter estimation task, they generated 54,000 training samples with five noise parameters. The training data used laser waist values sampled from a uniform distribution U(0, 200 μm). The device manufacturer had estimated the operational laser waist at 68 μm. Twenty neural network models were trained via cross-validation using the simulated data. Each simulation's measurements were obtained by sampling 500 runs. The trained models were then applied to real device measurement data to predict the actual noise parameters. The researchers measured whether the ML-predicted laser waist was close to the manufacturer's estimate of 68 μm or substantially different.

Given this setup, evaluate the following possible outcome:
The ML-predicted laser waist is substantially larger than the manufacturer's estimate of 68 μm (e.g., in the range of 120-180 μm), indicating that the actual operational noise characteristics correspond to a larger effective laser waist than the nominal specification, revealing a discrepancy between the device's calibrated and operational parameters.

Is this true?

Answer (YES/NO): YES